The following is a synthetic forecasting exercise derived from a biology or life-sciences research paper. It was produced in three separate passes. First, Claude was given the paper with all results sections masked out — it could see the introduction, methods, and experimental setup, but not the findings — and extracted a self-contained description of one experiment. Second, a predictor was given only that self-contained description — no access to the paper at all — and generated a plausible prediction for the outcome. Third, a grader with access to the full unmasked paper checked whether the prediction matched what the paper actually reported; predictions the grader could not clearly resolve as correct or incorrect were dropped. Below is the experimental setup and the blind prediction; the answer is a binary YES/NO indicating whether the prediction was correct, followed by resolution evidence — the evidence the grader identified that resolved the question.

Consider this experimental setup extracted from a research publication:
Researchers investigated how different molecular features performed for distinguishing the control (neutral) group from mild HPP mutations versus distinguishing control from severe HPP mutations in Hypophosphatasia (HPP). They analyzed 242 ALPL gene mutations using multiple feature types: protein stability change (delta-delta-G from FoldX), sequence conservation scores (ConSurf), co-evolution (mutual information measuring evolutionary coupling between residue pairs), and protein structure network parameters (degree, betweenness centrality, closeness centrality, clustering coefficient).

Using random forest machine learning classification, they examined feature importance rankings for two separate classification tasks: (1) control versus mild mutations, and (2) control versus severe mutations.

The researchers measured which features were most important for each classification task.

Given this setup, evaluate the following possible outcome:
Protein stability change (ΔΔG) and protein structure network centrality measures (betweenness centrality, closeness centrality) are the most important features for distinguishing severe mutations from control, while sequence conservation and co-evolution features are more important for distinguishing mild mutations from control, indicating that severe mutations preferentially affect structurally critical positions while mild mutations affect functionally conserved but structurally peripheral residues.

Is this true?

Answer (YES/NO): NO